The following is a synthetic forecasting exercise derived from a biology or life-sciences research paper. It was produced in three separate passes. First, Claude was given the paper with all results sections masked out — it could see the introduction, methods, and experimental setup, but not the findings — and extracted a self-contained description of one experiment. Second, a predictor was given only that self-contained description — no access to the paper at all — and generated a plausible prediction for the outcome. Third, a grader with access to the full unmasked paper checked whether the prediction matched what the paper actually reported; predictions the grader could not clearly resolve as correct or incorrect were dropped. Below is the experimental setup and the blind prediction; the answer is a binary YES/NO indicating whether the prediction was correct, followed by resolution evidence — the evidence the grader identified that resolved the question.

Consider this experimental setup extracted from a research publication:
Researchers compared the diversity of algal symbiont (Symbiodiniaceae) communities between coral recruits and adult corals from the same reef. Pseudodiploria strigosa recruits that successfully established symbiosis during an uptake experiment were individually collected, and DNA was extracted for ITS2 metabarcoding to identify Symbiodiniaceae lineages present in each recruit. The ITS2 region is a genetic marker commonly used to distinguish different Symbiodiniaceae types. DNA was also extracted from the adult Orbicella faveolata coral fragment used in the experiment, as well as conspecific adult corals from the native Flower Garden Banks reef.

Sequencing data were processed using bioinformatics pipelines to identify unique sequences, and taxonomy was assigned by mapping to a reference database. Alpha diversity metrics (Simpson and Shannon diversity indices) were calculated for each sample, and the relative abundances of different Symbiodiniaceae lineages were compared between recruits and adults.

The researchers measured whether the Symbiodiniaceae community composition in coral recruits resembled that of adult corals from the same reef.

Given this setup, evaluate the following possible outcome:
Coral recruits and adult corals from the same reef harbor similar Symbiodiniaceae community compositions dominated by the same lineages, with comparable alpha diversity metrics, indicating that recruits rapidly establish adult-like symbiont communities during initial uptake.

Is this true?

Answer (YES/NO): NO